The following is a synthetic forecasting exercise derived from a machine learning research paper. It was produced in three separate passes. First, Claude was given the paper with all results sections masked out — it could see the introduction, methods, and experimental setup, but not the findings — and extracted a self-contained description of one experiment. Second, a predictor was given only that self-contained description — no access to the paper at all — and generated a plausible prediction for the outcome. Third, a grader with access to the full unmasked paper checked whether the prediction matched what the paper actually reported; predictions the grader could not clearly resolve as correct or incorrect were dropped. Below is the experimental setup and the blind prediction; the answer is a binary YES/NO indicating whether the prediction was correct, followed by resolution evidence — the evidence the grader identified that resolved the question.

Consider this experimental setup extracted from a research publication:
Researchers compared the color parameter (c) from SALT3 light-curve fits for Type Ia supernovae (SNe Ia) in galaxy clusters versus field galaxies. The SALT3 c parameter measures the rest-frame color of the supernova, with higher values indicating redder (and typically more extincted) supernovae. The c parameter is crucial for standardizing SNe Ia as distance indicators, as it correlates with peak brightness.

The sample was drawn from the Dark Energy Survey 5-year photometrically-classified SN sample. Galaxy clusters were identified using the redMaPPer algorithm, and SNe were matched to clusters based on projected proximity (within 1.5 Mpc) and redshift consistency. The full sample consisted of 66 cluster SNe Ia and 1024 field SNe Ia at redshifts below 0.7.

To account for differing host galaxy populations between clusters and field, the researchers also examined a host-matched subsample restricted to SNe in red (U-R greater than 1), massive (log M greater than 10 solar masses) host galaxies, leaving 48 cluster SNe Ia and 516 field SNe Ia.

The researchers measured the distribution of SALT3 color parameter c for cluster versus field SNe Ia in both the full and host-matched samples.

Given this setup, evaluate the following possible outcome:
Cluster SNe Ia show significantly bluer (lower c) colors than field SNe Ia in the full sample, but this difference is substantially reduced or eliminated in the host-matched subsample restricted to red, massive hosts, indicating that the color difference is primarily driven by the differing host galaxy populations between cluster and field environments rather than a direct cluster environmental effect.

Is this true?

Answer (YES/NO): NO